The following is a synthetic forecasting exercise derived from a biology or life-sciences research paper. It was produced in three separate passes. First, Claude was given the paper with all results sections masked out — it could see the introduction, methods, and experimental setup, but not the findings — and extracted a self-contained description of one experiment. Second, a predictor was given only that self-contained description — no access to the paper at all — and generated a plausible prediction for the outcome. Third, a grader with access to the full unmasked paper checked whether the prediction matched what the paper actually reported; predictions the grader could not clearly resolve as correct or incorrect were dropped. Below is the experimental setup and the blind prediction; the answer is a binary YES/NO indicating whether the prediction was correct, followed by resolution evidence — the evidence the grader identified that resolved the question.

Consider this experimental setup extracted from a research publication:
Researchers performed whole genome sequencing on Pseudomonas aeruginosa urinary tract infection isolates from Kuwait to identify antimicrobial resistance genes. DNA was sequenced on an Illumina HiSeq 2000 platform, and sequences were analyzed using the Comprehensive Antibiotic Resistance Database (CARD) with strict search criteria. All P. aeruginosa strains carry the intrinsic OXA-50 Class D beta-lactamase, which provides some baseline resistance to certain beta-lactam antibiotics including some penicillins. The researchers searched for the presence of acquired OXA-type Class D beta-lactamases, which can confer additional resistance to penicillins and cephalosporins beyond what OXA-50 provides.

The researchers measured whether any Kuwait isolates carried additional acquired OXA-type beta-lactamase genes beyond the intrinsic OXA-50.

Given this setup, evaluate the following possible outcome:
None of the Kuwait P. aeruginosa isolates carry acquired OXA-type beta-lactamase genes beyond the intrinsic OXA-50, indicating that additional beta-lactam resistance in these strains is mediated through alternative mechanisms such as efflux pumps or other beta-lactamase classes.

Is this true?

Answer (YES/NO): NO